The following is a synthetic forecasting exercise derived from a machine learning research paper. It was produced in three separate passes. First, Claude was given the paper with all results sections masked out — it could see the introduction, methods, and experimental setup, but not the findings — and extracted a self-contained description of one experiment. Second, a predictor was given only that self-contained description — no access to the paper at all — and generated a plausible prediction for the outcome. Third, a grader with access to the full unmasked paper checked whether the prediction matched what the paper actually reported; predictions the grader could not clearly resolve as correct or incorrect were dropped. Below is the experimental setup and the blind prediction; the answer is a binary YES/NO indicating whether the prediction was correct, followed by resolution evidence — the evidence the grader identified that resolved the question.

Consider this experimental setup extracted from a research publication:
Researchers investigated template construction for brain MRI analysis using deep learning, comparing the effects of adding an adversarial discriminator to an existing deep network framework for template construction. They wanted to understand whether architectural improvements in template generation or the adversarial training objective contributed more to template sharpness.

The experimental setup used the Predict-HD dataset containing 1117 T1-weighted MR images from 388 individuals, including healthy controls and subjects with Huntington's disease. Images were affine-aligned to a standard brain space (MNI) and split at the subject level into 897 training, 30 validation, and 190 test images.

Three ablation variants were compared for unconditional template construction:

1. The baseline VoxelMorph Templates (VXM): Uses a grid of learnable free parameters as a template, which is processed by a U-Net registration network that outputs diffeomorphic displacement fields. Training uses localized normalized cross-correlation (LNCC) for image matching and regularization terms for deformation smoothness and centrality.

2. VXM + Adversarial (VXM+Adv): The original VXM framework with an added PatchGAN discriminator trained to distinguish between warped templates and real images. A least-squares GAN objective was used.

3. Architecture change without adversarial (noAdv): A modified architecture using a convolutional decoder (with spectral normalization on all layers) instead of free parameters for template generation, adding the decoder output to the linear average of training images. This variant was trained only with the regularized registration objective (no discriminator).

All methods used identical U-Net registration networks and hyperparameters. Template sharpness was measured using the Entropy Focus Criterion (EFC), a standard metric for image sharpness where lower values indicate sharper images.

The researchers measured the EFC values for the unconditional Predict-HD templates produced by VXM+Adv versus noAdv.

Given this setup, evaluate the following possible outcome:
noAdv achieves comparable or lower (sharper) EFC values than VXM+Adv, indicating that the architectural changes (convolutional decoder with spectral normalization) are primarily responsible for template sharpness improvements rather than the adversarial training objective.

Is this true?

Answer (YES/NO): YES